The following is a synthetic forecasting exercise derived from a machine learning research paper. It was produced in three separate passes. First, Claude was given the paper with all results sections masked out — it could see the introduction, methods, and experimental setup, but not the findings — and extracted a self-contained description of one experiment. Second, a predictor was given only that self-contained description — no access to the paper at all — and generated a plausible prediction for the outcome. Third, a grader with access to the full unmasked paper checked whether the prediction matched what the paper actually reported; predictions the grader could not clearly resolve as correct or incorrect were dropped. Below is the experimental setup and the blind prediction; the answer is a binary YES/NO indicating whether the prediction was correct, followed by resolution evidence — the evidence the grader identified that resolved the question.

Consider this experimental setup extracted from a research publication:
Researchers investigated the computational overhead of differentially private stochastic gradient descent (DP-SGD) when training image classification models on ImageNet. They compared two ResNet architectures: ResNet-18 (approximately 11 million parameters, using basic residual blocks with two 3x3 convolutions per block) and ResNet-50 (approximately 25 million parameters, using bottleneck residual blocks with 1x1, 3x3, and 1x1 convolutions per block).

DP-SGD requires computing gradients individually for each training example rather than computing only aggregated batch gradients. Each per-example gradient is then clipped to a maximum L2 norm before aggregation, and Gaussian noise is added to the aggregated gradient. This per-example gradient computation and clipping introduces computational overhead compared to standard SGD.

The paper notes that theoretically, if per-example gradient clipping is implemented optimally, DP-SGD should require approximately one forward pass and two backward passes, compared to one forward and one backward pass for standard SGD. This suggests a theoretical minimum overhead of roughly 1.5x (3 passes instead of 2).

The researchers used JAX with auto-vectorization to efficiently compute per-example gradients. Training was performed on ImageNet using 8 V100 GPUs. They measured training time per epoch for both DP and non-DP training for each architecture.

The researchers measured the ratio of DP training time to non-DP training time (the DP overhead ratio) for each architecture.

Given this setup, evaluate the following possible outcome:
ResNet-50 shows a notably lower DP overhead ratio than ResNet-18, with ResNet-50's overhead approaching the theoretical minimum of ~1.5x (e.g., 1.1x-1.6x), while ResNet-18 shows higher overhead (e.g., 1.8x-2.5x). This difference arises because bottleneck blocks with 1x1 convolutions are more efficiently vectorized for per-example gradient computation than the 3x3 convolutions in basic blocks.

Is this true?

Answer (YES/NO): YES